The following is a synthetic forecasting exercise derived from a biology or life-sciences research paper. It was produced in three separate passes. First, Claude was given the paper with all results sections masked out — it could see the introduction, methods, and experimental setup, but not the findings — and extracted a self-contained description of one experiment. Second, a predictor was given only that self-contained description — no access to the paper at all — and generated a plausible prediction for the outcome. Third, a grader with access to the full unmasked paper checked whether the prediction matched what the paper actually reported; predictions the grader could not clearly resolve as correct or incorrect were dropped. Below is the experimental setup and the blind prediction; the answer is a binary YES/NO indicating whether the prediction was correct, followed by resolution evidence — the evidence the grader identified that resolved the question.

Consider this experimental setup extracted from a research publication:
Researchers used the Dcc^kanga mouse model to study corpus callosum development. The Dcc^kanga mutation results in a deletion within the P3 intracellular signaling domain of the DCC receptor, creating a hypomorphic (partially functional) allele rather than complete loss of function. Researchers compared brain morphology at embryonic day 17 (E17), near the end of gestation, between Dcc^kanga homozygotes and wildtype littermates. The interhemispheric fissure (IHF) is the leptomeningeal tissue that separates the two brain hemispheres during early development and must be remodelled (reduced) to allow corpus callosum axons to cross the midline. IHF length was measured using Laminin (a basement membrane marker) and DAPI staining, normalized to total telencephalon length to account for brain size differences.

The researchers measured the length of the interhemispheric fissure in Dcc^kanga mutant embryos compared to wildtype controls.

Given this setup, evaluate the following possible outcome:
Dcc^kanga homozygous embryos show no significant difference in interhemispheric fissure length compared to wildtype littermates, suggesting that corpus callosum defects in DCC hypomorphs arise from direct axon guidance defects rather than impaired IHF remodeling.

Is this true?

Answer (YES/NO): NO